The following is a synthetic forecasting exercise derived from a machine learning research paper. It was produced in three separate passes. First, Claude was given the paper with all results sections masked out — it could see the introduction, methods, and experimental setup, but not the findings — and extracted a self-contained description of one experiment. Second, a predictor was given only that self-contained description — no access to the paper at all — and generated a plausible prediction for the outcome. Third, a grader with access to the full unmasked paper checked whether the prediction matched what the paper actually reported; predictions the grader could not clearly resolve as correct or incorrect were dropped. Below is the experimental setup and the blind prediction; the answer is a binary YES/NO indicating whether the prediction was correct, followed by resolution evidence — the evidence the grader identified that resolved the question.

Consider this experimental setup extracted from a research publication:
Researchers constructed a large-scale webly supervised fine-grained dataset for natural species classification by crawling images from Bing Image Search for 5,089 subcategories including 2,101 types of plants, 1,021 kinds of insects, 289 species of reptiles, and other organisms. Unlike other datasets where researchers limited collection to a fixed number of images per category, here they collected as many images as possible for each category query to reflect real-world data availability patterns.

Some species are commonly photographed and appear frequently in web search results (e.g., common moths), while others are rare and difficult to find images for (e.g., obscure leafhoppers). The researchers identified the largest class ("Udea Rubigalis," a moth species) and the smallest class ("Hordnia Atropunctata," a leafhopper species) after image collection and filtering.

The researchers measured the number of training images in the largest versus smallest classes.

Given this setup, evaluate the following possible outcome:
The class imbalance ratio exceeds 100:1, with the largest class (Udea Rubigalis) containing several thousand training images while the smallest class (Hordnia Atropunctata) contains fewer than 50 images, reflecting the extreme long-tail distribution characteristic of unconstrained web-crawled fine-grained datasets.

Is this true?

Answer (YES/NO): NO